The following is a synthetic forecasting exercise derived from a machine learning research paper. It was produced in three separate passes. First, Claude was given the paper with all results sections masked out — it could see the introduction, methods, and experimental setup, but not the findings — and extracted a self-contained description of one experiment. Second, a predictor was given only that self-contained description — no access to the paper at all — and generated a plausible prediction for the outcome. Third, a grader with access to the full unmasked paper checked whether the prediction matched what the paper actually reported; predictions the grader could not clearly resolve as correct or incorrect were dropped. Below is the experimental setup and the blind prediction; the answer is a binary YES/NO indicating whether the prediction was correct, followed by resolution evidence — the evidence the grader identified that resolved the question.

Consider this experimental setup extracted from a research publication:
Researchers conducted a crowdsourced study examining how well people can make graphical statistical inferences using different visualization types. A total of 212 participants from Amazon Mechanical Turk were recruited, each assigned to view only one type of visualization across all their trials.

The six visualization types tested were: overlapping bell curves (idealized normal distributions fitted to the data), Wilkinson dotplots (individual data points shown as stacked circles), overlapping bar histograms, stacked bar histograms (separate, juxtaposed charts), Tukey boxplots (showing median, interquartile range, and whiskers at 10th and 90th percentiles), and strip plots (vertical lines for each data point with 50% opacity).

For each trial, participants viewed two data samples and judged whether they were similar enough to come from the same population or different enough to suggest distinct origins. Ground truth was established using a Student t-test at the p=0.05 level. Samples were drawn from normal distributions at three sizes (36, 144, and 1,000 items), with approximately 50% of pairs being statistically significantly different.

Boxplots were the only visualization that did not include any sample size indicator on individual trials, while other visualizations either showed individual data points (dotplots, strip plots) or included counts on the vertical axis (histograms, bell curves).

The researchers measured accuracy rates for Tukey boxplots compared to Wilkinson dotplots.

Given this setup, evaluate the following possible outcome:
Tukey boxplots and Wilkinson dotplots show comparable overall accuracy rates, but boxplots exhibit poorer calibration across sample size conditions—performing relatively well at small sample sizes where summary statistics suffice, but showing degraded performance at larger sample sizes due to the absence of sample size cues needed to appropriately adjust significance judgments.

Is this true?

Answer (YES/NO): NO